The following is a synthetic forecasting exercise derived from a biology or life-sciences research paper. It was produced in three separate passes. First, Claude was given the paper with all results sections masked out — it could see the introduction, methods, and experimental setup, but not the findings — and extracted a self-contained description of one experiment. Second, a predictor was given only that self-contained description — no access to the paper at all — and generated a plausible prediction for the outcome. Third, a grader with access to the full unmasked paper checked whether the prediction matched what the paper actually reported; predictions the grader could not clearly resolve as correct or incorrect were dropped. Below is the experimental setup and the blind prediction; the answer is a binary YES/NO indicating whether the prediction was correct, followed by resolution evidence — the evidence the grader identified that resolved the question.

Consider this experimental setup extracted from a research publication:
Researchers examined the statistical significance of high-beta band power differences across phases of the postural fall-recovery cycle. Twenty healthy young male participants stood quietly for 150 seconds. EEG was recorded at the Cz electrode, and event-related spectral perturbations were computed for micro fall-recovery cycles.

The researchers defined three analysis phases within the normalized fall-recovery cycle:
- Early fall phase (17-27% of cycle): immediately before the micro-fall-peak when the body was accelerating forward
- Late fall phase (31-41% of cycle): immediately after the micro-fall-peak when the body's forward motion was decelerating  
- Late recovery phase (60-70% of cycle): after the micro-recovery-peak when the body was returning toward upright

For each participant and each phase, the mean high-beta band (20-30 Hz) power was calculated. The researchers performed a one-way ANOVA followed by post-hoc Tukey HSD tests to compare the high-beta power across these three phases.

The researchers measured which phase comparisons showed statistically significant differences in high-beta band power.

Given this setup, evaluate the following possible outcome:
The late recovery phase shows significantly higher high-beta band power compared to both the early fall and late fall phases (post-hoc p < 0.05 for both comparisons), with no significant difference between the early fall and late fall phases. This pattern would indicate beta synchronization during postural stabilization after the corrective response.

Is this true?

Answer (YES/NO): NO